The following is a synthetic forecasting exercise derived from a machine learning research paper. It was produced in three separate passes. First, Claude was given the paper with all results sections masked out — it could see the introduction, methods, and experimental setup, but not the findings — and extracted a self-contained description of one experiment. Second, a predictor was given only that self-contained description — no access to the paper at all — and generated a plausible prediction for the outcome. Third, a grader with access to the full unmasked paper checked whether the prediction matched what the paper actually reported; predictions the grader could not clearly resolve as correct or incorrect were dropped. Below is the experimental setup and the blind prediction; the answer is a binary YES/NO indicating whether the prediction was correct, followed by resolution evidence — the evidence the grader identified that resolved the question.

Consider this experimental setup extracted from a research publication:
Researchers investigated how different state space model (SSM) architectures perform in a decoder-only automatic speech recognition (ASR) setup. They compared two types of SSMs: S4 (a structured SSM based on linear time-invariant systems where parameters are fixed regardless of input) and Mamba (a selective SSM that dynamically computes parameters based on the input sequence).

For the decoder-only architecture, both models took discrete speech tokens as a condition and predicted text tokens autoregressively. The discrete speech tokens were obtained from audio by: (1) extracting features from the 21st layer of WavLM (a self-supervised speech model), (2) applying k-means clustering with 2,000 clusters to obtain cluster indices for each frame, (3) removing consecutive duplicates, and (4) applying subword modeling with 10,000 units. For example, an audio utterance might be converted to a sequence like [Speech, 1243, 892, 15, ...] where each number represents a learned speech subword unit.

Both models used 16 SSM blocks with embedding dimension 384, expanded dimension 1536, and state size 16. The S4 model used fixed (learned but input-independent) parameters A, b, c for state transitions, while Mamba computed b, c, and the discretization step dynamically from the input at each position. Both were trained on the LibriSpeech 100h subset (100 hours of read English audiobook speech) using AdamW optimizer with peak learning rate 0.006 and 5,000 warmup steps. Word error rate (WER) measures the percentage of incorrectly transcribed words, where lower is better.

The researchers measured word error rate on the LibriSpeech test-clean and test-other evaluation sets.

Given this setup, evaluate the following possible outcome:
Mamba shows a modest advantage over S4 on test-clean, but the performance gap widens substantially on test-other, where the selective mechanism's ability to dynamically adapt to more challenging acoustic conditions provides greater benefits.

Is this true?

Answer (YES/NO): NO